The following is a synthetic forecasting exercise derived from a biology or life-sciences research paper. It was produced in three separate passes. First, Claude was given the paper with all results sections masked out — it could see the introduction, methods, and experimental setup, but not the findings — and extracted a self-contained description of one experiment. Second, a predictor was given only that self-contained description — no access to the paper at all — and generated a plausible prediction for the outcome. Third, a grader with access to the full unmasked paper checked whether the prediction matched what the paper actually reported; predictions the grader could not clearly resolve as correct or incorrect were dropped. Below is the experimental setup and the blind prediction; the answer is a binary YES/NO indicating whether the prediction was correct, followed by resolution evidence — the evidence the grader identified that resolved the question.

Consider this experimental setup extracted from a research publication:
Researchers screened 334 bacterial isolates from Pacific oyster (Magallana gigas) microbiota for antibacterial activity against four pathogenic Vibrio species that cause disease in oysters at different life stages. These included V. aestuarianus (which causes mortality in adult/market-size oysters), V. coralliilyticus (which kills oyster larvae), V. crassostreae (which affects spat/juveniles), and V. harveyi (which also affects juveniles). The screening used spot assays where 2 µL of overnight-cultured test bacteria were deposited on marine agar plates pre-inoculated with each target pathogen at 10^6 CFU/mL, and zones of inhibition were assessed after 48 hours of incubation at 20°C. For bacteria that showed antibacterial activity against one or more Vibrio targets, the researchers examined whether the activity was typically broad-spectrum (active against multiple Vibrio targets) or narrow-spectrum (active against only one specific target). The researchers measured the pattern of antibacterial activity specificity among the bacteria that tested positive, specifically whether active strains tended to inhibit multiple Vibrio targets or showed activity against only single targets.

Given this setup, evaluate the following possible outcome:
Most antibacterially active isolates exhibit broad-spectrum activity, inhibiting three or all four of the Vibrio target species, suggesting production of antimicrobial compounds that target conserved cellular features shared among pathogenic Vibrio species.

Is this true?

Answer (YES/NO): NO